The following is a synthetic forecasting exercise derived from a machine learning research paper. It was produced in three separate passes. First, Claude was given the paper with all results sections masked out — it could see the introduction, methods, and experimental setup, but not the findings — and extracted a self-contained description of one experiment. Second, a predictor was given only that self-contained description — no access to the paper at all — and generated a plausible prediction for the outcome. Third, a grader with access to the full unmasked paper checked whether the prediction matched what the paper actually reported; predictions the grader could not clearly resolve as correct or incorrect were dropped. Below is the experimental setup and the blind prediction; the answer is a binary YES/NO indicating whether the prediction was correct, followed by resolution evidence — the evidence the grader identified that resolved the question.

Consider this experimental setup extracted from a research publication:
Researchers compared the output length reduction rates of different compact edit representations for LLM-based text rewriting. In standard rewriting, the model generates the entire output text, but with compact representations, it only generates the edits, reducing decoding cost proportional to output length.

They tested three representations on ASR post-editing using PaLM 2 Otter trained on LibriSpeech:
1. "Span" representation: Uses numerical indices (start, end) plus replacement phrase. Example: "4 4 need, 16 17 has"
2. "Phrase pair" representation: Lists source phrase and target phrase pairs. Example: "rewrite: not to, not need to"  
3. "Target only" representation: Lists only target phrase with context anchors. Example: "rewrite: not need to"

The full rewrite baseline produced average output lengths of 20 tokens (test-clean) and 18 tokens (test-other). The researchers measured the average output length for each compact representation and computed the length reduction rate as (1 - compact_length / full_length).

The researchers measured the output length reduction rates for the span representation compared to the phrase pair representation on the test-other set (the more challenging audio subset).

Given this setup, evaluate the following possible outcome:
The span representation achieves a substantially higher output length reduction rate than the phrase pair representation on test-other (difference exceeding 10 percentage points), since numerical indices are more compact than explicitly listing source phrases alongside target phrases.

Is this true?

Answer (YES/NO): YES